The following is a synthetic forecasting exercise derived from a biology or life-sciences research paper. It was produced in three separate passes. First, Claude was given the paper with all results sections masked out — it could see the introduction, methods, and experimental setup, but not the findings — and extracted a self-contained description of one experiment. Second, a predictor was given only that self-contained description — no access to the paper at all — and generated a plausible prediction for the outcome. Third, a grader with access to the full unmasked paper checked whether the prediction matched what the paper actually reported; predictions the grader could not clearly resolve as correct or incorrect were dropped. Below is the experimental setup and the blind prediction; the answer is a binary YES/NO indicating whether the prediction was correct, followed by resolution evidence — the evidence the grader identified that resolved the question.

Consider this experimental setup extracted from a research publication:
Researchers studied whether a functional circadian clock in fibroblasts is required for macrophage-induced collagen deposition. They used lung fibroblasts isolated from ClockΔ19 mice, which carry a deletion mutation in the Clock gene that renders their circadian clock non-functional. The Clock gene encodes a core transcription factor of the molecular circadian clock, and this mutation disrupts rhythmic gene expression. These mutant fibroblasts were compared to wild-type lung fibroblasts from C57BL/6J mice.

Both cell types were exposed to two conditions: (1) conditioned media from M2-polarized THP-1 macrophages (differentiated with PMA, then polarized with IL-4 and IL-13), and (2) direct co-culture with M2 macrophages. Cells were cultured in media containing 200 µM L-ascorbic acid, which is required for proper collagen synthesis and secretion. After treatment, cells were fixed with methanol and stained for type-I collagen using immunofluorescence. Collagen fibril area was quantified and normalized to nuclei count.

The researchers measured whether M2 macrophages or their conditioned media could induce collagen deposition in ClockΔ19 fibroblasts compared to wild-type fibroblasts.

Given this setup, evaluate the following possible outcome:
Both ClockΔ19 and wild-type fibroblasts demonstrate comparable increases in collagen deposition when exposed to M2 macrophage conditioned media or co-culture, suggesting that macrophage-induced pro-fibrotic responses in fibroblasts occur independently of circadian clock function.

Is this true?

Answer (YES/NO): NO